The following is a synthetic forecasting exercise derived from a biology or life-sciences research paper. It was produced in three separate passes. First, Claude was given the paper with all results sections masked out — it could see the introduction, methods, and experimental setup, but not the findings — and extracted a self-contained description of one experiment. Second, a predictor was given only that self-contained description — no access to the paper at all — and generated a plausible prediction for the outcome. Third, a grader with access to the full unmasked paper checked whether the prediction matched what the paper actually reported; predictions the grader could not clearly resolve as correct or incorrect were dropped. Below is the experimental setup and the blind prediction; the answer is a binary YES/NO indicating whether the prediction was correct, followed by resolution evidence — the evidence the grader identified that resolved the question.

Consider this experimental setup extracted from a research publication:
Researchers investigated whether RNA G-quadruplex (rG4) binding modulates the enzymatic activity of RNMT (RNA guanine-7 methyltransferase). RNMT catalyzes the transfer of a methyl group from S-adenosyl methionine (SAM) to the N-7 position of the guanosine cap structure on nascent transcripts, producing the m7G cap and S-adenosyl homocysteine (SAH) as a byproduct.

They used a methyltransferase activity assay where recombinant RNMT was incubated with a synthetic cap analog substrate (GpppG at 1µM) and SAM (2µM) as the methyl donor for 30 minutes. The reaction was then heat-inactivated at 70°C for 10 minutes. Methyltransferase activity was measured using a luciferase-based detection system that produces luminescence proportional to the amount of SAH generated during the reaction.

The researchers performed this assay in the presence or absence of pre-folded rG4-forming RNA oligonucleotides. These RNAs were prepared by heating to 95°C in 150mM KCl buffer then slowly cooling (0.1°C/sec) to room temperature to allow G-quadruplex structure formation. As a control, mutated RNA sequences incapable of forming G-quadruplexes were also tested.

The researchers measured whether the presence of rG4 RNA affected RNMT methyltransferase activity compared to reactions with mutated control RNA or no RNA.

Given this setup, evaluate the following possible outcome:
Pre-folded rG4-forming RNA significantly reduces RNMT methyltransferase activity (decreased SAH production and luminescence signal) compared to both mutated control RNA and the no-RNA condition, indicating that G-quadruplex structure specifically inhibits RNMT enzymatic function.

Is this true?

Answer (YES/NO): NO